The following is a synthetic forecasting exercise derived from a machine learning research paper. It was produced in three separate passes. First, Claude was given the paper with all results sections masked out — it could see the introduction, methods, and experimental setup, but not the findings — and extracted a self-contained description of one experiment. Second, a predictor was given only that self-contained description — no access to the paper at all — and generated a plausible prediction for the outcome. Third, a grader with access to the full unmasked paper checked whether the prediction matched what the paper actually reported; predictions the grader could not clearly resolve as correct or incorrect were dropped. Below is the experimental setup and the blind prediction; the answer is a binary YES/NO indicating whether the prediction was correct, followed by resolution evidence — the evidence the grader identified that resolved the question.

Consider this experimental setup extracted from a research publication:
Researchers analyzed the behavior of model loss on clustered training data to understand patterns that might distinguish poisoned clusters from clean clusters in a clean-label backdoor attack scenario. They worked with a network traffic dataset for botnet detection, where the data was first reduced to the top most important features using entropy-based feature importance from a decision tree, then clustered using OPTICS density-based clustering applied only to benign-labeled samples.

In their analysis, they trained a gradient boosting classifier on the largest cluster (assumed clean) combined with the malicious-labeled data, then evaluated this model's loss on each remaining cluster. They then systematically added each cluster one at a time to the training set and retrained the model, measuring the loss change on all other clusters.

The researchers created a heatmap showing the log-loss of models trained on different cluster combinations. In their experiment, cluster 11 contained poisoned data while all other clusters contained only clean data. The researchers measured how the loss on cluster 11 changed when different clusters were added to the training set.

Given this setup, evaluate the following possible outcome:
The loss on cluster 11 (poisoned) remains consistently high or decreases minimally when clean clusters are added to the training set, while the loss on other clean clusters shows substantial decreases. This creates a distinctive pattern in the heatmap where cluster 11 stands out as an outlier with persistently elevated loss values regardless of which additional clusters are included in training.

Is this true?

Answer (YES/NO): YES